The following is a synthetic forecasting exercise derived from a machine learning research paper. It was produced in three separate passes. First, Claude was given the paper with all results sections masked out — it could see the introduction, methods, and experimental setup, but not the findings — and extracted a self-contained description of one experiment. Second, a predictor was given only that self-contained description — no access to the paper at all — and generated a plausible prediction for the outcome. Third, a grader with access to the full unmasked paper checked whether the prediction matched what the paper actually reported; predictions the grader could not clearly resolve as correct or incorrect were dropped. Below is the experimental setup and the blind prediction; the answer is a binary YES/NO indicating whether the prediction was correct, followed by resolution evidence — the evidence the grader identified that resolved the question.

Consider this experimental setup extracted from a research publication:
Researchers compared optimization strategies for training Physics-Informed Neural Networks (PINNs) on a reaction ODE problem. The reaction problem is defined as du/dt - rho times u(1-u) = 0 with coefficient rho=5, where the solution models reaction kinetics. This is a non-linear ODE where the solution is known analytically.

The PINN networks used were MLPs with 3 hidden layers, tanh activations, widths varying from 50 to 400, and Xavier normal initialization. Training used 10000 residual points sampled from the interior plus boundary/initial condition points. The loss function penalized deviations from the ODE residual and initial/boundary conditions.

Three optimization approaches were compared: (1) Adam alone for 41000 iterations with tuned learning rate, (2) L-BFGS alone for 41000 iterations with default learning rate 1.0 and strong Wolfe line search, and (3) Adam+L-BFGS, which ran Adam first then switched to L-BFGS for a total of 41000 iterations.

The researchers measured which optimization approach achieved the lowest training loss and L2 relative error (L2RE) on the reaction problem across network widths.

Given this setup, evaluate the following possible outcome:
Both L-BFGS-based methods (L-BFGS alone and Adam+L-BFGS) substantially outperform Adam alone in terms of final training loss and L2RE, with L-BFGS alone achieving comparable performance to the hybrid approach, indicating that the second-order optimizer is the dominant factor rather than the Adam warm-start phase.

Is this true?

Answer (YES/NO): NO